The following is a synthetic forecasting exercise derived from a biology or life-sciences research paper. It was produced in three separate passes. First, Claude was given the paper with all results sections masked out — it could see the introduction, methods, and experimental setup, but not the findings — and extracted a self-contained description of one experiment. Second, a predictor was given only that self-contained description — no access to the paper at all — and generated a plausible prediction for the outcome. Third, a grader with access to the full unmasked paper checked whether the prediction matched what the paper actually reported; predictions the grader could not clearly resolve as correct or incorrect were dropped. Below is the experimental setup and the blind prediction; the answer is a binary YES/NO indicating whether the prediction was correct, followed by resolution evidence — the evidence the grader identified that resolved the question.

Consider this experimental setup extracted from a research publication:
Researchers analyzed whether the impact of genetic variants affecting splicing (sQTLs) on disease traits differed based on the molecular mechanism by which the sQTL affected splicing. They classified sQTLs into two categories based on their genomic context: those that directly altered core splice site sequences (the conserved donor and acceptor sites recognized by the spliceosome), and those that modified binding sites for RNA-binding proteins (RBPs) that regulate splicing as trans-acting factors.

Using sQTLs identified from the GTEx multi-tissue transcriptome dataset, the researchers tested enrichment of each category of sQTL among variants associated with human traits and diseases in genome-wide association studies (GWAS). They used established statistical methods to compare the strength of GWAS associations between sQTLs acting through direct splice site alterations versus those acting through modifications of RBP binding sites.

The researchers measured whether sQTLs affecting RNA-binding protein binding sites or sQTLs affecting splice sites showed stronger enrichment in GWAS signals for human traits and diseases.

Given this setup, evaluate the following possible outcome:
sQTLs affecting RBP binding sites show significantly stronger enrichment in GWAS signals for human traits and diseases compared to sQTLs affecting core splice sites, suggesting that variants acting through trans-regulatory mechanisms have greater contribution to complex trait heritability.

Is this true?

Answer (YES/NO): NO